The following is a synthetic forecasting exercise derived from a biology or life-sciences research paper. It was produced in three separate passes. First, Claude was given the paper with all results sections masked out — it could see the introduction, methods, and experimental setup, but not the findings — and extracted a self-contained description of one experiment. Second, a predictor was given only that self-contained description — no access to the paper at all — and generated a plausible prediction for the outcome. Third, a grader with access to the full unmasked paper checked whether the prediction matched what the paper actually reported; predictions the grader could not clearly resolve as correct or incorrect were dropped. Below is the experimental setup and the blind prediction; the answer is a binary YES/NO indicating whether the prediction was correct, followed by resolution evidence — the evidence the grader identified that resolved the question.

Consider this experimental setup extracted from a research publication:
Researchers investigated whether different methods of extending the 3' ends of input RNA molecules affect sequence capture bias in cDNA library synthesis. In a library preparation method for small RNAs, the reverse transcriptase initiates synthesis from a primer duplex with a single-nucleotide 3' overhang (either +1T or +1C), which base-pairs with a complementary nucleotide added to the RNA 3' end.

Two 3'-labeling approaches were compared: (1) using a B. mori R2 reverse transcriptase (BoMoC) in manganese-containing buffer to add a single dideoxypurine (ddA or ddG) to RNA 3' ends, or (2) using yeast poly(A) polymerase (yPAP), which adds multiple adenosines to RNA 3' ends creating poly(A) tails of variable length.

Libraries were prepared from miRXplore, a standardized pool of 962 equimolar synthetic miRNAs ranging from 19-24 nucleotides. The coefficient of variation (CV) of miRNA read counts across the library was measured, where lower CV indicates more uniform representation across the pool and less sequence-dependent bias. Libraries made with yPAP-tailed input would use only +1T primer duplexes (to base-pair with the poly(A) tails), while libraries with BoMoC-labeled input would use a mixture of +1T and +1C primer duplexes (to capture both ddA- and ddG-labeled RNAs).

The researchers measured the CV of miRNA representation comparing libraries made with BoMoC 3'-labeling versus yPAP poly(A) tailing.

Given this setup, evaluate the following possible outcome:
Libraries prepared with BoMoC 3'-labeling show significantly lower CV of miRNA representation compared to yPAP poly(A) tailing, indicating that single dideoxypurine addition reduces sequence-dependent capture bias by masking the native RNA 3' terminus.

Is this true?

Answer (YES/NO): YES